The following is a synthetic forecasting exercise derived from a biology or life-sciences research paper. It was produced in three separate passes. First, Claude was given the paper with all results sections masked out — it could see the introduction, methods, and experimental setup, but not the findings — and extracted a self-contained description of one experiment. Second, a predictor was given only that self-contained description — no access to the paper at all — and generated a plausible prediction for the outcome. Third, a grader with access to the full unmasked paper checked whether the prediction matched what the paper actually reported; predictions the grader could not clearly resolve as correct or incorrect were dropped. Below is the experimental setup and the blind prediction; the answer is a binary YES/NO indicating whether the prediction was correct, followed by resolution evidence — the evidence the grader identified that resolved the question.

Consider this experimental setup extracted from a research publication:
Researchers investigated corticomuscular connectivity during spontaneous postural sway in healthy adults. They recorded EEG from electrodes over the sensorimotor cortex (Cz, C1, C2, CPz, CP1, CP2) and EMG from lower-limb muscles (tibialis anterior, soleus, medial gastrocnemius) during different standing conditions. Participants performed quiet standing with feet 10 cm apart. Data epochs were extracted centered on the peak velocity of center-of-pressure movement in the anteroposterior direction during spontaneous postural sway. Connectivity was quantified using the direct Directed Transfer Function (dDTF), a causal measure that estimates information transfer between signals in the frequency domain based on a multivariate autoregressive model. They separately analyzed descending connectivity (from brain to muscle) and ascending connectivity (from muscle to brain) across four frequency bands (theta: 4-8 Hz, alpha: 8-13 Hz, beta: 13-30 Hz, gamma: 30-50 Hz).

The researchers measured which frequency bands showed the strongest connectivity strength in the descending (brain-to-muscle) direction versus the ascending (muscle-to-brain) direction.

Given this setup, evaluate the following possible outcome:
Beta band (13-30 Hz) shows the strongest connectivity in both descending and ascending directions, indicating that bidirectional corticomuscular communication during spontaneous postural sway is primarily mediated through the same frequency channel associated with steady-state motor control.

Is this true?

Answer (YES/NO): NO